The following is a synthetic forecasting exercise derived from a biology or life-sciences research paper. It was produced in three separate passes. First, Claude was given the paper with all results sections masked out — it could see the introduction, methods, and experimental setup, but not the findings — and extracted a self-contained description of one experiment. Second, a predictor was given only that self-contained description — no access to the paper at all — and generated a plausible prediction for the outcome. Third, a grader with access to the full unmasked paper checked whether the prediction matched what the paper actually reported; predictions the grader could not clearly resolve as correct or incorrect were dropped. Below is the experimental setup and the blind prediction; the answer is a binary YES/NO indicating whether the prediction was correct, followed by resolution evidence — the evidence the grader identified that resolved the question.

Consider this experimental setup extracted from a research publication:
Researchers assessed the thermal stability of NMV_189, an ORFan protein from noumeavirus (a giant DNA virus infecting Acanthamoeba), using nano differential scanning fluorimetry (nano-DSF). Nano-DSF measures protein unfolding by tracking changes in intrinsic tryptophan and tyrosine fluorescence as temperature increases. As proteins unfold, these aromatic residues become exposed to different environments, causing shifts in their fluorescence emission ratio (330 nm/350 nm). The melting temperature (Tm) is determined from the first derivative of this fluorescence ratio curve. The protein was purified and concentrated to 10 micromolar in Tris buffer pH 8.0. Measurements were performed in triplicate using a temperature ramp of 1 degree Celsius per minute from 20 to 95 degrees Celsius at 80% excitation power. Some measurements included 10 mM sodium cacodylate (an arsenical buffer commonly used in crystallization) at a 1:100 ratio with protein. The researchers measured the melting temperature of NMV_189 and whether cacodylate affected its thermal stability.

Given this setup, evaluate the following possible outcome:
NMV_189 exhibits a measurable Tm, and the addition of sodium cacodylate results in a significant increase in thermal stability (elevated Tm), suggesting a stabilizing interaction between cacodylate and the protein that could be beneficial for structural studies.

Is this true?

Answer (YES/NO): YES